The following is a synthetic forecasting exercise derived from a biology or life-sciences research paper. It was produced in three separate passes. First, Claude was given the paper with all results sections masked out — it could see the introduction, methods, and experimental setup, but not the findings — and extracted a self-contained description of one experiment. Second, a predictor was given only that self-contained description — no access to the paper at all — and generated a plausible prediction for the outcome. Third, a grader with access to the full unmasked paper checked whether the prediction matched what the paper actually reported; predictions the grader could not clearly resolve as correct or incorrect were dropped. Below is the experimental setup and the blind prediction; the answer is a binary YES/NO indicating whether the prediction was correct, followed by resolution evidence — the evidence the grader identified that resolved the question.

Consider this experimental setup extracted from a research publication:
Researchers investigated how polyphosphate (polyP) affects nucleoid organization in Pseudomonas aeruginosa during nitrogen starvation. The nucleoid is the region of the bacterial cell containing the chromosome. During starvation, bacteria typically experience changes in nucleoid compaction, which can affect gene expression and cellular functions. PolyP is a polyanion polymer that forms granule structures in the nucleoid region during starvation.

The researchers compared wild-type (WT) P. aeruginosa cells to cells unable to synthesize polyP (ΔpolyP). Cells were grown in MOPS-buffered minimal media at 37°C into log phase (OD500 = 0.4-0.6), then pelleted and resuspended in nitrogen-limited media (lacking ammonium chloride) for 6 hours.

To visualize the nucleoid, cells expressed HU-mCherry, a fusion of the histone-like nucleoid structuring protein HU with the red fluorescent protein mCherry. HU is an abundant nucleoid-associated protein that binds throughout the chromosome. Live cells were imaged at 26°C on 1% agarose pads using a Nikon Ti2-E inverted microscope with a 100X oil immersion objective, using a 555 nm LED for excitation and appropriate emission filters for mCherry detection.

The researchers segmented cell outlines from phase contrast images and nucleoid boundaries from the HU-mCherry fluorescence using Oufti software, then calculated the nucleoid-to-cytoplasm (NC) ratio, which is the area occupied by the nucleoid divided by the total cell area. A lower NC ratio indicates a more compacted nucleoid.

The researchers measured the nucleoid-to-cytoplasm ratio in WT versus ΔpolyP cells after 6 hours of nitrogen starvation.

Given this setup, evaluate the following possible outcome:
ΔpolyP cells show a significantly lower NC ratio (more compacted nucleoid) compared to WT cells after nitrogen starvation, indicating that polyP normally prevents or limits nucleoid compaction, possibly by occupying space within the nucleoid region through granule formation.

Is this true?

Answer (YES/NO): NO